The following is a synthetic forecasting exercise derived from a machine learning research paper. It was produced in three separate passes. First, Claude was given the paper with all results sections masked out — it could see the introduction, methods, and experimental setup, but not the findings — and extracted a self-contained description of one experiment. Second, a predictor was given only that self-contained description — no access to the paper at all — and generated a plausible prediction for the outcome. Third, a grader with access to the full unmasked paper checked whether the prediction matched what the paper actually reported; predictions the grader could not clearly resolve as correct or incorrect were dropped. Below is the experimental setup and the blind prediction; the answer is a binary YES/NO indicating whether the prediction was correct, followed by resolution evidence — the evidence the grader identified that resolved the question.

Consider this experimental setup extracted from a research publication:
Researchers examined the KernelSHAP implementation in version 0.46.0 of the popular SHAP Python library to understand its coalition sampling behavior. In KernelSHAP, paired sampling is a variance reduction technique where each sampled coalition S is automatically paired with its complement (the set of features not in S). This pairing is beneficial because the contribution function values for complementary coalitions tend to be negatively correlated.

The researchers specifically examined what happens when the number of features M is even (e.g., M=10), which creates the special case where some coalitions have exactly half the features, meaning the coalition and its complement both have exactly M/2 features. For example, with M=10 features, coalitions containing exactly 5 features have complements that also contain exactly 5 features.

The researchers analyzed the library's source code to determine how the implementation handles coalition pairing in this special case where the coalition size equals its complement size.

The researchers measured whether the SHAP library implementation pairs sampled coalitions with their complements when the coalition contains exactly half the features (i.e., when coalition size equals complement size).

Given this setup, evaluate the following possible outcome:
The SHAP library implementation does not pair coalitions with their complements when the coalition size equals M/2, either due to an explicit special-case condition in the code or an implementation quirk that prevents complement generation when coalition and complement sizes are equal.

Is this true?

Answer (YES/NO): YES